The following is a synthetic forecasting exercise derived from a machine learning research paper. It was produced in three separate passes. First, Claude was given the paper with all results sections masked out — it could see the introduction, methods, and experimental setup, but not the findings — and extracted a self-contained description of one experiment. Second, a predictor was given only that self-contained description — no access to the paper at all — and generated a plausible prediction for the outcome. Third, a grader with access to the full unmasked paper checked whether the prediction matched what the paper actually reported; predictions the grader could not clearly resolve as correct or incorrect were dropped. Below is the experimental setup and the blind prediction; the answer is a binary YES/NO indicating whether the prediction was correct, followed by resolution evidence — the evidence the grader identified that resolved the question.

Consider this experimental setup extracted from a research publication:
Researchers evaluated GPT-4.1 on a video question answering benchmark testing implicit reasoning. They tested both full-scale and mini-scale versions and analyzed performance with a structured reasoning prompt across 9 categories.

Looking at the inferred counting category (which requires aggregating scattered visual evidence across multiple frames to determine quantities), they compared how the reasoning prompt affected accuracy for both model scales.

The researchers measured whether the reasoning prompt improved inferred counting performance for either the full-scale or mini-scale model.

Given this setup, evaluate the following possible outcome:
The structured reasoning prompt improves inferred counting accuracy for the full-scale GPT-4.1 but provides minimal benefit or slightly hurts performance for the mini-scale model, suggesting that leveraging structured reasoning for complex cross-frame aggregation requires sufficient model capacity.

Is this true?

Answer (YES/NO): NO